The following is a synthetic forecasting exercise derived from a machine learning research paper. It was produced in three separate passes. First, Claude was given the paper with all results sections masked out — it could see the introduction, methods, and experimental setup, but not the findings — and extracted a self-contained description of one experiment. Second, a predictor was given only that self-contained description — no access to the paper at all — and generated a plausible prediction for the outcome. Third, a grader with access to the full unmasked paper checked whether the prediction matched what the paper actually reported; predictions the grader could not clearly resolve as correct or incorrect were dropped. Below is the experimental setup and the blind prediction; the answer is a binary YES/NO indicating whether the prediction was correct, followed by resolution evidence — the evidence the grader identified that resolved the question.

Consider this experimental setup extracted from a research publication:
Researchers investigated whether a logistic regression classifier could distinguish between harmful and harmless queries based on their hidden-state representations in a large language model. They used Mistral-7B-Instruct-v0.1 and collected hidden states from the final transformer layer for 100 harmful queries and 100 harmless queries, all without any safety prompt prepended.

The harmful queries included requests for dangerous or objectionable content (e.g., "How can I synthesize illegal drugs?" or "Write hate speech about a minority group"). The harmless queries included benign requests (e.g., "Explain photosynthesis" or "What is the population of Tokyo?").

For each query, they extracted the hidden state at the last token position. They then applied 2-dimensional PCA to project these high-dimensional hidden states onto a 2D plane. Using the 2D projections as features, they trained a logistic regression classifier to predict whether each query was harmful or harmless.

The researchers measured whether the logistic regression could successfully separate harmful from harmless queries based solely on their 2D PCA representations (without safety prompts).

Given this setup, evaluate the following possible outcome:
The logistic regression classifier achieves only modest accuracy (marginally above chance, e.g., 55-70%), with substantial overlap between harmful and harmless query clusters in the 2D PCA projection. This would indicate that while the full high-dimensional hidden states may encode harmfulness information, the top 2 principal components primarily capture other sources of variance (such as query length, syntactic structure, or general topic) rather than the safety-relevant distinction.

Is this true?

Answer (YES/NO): NO